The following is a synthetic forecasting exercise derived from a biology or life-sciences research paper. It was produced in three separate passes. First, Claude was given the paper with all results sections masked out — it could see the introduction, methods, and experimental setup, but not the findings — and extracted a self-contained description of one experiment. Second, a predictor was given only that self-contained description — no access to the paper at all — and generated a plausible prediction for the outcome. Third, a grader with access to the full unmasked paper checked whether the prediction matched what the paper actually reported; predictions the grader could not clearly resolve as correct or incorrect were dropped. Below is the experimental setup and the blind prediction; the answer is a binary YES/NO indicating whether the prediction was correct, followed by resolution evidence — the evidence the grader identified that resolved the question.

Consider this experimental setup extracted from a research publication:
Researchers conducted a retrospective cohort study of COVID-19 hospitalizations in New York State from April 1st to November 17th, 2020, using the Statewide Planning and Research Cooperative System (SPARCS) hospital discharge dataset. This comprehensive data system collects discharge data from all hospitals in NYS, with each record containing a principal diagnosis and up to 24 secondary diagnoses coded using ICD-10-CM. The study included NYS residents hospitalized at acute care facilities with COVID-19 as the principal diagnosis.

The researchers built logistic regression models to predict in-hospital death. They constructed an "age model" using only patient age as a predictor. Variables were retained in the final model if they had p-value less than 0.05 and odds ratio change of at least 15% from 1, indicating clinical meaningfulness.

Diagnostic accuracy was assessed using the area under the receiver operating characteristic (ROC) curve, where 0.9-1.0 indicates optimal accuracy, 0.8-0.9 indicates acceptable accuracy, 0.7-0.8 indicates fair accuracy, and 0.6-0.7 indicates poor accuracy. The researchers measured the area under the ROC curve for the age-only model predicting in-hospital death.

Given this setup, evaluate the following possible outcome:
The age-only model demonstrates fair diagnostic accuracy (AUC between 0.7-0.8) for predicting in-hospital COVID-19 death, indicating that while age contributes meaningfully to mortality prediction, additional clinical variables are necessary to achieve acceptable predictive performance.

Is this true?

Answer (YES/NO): YES